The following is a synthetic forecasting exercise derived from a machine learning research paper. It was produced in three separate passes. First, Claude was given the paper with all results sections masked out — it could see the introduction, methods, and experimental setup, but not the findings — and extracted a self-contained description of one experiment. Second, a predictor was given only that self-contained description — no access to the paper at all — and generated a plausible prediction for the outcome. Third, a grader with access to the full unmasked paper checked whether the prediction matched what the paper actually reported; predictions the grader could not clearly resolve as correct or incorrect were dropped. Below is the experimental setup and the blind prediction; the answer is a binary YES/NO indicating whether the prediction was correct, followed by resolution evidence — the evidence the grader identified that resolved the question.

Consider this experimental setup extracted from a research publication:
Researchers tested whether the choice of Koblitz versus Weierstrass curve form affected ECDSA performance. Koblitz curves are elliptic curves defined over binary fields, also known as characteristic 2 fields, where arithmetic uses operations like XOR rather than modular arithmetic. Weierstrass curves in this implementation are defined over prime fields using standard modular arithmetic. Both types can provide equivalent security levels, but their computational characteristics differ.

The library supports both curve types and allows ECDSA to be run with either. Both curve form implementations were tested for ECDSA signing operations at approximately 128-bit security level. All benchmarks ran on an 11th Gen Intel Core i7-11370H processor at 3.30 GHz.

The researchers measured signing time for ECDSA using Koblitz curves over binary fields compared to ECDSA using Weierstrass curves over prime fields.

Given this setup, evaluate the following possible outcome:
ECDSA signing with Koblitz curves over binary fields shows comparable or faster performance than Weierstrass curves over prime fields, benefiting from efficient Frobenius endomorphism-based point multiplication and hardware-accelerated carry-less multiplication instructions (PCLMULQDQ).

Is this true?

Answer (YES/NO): NO